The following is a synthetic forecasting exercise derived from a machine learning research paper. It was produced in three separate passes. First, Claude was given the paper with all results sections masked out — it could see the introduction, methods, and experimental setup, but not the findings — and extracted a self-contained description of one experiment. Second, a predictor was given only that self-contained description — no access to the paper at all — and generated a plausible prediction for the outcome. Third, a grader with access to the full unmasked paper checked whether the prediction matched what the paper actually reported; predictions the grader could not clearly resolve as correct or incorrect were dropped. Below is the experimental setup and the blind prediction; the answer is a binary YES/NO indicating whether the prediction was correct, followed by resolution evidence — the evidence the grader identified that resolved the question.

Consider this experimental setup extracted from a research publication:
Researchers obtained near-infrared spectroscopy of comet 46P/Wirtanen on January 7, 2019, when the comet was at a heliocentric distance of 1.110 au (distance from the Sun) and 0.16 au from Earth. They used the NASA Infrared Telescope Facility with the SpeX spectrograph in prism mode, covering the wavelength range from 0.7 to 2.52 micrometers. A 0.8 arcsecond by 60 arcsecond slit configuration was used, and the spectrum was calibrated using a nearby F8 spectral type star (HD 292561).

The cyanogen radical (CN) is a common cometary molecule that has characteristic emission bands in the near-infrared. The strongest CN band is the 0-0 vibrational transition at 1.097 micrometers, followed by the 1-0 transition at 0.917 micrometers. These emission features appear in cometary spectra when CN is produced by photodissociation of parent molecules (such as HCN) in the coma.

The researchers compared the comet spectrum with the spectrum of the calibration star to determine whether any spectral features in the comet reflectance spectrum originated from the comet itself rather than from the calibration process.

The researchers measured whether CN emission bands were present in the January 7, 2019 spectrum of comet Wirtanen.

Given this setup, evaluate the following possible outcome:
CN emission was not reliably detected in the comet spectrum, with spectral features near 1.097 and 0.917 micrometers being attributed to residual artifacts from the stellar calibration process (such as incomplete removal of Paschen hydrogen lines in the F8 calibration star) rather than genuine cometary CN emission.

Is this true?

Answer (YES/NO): NO